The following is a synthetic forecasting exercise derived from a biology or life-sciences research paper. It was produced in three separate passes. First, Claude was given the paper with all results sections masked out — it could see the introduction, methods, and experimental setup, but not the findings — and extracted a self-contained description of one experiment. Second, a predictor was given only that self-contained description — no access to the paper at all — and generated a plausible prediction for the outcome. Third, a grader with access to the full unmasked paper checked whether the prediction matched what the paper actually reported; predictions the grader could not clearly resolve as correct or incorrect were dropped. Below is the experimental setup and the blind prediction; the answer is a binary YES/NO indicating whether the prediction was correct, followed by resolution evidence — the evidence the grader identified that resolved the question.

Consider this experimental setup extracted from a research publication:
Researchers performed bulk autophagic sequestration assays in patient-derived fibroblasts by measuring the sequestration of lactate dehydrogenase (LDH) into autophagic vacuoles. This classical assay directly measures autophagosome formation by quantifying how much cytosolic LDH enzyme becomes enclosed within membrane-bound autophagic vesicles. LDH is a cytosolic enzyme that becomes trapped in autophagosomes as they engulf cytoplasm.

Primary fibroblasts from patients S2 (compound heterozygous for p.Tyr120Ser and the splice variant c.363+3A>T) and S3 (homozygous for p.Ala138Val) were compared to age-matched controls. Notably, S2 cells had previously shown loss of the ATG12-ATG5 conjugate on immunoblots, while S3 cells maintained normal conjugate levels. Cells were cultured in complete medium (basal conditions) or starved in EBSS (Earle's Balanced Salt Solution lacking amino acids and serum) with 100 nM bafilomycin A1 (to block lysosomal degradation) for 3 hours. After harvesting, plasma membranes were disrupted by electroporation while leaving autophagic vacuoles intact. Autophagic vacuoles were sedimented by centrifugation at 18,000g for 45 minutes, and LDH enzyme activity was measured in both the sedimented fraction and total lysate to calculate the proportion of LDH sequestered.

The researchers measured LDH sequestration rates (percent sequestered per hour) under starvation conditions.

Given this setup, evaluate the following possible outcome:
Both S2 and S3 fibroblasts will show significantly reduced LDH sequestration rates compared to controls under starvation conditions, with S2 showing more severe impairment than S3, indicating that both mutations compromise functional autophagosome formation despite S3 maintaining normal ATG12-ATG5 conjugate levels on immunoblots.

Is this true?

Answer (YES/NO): NO